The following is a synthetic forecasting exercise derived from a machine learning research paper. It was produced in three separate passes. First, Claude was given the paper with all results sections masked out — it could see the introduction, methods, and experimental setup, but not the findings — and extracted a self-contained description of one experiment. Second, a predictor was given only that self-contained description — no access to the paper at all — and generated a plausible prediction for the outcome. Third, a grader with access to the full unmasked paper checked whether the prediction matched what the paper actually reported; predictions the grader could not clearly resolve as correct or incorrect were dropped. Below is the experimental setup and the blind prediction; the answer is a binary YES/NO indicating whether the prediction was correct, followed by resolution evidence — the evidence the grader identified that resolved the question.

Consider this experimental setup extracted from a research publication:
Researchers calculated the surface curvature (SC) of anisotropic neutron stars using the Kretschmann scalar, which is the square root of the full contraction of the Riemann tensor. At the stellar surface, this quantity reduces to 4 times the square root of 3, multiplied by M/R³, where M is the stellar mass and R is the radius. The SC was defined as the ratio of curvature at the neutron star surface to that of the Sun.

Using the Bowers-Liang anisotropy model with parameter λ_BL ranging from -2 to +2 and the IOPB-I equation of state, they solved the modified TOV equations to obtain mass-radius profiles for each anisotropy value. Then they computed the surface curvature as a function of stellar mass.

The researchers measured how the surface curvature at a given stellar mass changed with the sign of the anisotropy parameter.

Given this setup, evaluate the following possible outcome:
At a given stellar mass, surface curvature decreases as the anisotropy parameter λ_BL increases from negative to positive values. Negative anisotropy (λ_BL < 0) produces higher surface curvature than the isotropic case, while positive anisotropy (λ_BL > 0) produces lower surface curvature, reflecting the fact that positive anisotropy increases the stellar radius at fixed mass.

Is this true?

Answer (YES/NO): NO